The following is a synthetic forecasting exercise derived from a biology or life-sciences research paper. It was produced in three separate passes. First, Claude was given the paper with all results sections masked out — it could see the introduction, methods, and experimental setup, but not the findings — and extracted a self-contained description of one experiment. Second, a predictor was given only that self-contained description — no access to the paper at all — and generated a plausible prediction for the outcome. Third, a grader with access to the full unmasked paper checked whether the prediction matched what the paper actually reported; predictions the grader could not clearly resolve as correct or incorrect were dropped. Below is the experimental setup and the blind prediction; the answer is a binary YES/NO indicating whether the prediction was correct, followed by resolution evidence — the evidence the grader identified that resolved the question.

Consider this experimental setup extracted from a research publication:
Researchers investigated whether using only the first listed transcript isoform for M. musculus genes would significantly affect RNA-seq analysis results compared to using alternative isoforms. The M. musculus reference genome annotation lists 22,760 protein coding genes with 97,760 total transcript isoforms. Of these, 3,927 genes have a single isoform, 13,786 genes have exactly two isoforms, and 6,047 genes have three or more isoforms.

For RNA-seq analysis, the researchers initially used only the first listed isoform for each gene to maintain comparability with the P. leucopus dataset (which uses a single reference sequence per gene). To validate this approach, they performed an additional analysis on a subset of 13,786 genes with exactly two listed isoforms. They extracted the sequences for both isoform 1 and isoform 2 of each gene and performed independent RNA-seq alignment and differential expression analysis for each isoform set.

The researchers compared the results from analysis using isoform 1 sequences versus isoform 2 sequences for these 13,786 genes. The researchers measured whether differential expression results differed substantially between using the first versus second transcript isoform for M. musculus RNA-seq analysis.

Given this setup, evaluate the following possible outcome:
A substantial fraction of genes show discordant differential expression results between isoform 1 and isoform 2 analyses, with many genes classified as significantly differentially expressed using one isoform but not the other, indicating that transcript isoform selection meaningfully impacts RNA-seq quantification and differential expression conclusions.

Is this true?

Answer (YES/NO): NO